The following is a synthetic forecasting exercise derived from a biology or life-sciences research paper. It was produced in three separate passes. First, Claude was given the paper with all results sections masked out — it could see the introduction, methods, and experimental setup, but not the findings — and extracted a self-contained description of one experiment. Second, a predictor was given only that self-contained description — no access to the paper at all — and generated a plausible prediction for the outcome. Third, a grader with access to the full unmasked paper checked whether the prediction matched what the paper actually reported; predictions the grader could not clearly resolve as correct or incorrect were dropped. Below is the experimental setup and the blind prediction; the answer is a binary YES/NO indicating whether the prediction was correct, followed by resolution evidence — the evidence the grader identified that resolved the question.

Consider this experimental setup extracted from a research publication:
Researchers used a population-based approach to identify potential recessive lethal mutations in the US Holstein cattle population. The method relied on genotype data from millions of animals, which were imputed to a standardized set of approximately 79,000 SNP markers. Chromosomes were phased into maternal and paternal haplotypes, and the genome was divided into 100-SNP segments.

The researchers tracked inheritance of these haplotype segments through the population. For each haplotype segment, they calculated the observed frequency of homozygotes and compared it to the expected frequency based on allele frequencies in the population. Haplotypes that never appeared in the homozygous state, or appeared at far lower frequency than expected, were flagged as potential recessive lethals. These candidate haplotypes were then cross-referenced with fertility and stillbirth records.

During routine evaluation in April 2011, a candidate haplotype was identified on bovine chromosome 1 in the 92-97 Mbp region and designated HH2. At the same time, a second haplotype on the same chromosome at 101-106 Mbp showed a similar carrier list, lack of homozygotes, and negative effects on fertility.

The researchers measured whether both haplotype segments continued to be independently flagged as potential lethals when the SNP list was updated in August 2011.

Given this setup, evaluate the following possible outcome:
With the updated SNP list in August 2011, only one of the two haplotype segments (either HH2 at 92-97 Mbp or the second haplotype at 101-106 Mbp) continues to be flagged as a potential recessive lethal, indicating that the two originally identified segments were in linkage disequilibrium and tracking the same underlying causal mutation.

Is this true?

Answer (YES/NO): YES